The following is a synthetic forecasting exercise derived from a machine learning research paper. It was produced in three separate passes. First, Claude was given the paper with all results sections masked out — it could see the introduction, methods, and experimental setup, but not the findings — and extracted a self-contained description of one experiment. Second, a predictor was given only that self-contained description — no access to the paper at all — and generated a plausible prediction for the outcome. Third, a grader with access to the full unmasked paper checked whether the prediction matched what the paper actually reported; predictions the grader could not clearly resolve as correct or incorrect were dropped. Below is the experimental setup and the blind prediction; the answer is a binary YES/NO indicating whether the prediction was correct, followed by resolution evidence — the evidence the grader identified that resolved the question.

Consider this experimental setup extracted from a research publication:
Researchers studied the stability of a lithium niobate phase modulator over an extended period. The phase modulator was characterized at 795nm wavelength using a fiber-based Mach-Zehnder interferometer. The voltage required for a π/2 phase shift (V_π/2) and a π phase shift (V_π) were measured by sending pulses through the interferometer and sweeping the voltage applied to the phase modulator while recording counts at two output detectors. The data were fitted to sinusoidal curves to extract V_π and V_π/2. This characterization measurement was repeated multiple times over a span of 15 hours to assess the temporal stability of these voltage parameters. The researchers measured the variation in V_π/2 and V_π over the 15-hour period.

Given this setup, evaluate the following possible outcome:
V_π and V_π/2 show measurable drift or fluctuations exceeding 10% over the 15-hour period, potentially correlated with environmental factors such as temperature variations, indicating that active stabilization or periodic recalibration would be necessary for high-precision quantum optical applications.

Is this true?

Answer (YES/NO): NO